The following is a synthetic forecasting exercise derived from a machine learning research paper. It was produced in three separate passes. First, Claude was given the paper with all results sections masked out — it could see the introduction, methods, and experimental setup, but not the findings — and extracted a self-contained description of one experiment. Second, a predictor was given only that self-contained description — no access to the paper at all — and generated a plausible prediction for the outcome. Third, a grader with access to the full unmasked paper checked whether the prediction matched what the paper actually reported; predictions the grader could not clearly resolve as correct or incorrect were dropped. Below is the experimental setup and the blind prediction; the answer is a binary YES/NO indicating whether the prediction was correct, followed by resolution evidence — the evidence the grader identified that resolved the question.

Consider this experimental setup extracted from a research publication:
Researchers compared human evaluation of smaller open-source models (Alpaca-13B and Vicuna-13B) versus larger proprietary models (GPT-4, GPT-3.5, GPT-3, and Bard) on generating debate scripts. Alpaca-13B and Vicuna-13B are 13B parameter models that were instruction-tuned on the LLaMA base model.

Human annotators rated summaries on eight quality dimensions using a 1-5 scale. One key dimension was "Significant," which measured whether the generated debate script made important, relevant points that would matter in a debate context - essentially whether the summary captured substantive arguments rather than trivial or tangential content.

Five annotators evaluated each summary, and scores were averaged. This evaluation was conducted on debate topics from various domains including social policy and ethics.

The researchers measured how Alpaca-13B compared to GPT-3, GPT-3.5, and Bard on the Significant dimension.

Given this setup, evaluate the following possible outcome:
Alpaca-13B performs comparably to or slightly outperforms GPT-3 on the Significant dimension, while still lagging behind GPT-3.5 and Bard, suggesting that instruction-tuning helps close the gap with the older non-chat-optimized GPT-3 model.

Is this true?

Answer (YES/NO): NO